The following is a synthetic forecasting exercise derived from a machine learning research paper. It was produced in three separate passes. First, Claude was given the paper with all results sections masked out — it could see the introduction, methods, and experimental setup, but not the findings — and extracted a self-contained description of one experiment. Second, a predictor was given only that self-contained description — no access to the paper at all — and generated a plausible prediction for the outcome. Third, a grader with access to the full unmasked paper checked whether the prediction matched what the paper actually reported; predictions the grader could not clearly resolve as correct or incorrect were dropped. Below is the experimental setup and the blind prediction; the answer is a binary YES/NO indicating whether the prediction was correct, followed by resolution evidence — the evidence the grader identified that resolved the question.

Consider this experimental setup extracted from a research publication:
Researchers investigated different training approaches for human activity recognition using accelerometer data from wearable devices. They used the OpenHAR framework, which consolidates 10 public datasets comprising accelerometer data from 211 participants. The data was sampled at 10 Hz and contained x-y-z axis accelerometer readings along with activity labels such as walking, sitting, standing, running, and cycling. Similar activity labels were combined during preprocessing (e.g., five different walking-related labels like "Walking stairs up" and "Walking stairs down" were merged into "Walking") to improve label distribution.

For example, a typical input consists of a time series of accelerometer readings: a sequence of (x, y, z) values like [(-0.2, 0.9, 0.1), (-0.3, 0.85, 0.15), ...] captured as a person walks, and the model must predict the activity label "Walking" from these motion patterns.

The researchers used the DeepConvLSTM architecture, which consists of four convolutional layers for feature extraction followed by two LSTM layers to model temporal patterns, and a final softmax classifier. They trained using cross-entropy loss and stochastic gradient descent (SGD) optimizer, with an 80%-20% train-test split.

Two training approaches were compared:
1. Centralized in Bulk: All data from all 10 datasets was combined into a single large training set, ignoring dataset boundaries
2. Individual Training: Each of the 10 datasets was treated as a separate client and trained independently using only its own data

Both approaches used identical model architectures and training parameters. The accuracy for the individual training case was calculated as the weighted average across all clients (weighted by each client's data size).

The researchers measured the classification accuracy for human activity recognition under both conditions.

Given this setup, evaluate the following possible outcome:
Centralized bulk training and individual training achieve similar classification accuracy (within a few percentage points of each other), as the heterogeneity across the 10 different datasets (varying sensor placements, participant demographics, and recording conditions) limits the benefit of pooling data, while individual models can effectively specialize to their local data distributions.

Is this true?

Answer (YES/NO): NO